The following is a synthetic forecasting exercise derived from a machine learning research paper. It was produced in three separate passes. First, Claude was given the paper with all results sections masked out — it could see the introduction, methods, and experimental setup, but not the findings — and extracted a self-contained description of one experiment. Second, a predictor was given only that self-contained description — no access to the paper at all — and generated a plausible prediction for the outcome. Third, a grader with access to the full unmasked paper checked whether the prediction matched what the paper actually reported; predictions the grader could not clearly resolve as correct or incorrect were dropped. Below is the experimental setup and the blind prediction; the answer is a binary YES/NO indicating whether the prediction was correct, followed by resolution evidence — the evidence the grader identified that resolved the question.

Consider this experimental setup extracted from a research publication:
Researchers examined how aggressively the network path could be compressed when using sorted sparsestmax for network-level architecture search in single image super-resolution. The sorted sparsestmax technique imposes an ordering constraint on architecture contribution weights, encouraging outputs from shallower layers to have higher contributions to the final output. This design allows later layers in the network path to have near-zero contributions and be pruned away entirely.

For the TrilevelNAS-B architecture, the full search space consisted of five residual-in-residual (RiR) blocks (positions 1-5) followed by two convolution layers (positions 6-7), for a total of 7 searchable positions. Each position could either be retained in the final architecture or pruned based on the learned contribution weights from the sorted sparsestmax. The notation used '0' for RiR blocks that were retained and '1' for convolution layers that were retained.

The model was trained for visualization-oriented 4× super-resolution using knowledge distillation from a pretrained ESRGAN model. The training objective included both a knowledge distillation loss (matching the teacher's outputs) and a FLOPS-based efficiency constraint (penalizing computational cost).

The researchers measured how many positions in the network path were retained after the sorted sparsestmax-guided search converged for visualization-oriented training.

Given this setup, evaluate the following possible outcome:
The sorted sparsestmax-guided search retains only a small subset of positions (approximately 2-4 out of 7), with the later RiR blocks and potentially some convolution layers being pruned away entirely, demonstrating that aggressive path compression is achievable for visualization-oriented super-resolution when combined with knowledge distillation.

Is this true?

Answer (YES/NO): YES